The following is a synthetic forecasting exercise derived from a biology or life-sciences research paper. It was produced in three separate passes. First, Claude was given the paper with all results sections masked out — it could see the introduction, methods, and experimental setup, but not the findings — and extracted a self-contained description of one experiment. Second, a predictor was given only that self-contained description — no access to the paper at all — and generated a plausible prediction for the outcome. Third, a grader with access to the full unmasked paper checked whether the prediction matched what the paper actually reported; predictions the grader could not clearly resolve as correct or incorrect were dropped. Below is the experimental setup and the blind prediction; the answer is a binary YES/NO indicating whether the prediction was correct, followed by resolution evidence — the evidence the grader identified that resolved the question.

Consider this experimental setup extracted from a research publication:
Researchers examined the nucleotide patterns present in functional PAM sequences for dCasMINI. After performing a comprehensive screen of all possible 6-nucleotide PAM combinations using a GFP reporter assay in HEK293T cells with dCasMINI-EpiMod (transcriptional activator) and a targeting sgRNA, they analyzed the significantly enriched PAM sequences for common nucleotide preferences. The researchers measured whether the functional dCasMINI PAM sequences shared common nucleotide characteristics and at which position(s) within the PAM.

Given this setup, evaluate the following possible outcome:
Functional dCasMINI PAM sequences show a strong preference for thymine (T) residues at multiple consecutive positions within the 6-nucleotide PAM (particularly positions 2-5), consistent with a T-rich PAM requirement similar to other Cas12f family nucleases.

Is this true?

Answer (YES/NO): NO